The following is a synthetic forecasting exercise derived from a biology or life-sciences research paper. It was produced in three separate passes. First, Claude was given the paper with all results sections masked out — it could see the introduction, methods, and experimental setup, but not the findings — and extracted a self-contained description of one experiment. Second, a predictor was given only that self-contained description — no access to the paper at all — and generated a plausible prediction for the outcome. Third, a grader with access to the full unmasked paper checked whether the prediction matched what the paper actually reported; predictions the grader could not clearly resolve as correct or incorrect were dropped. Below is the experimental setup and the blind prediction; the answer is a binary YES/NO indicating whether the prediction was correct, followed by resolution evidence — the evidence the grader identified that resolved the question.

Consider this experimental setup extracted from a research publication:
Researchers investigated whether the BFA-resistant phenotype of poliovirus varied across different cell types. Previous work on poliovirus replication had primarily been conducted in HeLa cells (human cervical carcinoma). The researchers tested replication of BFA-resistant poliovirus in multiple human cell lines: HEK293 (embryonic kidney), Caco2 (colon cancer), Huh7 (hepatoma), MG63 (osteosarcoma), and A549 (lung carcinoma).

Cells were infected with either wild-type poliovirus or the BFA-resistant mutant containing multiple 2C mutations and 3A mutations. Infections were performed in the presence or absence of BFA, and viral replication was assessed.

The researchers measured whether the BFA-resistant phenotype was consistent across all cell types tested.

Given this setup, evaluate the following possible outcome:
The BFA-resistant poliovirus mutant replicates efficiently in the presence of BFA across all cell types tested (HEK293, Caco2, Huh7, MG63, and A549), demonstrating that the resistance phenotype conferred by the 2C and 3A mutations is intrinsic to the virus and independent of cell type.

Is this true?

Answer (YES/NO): NO